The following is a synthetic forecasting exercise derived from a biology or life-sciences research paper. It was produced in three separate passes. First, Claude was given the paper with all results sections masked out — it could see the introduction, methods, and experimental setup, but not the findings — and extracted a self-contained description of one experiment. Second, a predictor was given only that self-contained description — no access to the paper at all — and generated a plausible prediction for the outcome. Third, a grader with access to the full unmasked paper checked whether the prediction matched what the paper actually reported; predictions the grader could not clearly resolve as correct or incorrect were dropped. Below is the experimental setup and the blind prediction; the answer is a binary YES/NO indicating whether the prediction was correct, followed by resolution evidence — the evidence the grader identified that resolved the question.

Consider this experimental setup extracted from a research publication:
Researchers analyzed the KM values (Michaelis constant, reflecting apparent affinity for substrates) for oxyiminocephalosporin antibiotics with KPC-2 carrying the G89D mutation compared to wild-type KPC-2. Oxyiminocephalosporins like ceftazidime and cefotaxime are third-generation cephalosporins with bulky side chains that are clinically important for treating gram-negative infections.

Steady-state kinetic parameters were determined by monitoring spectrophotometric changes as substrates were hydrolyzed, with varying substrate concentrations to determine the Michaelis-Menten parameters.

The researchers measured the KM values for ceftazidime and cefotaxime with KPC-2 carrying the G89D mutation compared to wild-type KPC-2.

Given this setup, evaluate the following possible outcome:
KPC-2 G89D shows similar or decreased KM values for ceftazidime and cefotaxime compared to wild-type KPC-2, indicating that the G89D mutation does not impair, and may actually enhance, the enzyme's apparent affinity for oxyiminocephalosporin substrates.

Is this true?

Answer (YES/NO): NO